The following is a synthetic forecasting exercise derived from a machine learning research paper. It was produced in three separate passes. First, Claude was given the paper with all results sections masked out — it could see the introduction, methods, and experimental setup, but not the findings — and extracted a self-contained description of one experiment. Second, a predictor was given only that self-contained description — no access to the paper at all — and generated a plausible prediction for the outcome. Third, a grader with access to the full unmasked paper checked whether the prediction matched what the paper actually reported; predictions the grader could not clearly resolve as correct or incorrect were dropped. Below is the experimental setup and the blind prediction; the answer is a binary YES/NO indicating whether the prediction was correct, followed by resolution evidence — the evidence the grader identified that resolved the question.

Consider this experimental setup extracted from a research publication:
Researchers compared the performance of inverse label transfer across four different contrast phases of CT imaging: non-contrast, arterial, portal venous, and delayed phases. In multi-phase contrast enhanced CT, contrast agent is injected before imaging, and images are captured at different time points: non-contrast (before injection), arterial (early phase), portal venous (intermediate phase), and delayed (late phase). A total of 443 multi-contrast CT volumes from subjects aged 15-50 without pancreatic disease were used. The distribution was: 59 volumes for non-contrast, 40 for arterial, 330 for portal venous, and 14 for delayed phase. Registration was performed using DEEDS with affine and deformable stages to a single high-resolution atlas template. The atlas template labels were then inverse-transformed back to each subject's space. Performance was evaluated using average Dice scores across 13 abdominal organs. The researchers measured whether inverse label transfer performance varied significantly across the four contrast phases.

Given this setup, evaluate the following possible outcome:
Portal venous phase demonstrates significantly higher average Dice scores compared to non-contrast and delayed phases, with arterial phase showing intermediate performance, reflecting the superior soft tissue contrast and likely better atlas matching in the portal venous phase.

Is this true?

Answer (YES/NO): NO